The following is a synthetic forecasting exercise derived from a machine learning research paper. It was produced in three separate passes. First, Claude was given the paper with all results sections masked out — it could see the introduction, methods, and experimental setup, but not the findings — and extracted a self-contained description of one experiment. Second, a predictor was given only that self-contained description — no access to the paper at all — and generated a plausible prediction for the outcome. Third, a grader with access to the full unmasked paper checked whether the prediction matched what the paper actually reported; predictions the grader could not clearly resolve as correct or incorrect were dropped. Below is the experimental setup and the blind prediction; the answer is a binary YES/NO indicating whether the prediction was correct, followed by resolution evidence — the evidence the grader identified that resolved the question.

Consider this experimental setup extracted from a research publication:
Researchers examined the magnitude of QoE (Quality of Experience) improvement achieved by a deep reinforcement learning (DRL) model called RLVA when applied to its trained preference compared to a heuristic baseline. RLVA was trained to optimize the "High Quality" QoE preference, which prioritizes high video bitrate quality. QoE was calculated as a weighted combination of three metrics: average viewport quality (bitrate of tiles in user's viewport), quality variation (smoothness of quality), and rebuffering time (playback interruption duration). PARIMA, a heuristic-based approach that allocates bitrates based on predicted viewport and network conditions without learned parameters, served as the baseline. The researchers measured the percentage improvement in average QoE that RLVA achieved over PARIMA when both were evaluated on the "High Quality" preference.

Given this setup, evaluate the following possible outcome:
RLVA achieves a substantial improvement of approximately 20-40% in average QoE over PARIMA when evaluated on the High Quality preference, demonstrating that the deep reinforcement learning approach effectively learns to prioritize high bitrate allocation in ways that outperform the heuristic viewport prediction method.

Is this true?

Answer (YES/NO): NO